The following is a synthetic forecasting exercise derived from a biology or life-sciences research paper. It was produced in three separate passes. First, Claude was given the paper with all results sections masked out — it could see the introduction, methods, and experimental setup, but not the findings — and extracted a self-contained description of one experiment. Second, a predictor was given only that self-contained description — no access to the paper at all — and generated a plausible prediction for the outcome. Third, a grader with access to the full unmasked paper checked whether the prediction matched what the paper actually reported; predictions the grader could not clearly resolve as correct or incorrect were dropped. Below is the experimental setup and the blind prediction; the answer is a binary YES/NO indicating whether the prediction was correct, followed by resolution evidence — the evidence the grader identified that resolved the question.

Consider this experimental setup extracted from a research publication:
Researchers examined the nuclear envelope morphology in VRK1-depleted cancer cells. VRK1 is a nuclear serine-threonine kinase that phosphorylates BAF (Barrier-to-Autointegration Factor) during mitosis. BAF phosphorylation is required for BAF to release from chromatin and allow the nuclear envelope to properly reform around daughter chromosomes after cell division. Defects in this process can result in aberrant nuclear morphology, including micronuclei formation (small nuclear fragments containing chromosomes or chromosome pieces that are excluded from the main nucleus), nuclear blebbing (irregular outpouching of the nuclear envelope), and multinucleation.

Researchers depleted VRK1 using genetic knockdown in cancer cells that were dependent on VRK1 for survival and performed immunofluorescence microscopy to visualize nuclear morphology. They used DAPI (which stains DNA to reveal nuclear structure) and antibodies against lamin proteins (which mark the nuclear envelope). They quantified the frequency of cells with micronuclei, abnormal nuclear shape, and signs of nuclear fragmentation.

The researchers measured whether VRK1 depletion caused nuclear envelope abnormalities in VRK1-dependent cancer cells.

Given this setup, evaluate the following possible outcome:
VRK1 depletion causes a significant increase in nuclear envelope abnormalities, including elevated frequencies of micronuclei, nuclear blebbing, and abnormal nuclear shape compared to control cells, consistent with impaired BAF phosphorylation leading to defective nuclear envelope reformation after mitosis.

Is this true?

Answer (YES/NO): YES